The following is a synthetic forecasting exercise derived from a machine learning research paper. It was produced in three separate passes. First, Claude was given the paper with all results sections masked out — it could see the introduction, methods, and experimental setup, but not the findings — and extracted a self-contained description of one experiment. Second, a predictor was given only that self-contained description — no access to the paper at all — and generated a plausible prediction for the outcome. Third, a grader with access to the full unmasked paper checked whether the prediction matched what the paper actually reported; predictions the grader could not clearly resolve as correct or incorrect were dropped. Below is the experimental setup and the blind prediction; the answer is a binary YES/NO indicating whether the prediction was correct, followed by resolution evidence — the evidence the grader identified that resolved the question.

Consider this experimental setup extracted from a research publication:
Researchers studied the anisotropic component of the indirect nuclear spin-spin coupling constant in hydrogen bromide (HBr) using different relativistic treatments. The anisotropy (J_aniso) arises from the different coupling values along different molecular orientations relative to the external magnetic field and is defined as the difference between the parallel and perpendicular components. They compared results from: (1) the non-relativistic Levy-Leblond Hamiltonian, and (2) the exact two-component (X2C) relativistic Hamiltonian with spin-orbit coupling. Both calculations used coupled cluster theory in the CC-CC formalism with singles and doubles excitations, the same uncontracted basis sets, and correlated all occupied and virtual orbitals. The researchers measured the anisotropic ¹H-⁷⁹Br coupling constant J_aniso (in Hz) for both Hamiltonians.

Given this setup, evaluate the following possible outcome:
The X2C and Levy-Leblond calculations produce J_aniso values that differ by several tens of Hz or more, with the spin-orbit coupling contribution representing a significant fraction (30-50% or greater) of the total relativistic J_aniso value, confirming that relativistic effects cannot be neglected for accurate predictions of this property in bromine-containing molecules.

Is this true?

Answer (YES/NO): NO